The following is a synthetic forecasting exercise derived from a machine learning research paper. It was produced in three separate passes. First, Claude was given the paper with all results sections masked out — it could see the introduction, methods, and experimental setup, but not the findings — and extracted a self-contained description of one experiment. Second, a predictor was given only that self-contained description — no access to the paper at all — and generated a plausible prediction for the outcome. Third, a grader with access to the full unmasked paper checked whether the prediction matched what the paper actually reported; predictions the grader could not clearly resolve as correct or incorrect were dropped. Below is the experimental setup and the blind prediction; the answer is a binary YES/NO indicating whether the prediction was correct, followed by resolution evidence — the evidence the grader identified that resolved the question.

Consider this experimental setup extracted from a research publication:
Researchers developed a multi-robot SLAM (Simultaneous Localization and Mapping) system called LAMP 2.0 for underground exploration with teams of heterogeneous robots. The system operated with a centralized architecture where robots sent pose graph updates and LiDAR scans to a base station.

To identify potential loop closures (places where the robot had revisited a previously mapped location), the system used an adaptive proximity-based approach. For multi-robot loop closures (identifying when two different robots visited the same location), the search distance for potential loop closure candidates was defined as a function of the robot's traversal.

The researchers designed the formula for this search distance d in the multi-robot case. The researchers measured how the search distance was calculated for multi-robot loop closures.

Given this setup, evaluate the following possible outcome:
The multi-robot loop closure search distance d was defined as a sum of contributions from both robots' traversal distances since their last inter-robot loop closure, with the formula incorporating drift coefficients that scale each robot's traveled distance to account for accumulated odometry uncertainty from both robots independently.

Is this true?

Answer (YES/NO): NO